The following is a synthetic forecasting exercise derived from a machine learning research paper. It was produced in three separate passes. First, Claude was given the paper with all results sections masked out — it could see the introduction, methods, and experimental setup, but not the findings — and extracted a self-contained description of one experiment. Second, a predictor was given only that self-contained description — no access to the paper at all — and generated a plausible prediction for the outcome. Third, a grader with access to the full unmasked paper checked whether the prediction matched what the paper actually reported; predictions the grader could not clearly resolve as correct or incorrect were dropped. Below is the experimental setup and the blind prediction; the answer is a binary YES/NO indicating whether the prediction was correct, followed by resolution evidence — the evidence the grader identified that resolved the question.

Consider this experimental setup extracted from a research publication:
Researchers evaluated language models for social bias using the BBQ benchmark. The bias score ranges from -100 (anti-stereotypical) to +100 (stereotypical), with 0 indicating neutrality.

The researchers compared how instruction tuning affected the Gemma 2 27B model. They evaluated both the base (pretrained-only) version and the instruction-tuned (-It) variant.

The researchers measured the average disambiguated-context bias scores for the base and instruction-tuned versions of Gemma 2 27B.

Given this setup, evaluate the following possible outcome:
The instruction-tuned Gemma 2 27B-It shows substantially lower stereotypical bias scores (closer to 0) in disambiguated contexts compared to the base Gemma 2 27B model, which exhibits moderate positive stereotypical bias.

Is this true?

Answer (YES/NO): YES